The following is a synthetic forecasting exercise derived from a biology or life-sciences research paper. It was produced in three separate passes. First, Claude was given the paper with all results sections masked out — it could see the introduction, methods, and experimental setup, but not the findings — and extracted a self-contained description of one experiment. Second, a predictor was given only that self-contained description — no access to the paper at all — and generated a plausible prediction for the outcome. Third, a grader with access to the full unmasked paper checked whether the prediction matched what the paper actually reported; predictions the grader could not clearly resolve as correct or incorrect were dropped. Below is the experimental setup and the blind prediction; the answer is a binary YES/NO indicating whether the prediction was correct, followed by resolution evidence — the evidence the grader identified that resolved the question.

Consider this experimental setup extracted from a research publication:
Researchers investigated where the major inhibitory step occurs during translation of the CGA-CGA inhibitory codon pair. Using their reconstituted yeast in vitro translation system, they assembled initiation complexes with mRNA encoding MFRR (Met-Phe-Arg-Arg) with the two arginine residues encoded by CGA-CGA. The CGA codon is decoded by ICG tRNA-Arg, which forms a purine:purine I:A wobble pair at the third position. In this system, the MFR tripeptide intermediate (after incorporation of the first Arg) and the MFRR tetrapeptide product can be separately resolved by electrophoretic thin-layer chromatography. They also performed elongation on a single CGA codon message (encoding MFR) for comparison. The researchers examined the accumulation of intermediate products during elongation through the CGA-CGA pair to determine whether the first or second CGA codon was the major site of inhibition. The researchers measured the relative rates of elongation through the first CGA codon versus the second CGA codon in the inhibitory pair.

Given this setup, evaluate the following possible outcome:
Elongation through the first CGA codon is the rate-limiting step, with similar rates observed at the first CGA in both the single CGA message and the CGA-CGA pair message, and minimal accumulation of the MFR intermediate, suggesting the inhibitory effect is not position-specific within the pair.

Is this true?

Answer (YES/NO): NO